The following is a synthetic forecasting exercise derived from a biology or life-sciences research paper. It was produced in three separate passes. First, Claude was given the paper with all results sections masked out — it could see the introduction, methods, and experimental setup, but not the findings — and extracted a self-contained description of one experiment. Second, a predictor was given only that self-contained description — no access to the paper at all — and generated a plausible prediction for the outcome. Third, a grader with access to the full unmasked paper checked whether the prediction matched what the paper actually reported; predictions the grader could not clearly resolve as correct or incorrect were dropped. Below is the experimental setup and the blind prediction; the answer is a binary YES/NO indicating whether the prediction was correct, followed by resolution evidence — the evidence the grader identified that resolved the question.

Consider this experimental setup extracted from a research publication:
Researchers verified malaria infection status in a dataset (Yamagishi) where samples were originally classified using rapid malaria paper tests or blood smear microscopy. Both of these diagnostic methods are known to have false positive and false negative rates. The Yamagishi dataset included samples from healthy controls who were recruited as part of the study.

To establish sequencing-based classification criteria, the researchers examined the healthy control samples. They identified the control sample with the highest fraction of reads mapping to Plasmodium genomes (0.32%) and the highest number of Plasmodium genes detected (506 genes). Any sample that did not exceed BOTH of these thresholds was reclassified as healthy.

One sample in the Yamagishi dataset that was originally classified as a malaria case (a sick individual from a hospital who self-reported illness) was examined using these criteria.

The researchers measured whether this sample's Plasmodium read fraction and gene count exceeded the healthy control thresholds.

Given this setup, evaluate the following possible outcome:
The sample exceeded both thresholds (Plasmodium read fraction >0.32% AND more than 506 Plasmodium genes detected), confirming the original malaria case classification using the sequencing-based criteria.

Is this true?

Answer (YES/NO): NO